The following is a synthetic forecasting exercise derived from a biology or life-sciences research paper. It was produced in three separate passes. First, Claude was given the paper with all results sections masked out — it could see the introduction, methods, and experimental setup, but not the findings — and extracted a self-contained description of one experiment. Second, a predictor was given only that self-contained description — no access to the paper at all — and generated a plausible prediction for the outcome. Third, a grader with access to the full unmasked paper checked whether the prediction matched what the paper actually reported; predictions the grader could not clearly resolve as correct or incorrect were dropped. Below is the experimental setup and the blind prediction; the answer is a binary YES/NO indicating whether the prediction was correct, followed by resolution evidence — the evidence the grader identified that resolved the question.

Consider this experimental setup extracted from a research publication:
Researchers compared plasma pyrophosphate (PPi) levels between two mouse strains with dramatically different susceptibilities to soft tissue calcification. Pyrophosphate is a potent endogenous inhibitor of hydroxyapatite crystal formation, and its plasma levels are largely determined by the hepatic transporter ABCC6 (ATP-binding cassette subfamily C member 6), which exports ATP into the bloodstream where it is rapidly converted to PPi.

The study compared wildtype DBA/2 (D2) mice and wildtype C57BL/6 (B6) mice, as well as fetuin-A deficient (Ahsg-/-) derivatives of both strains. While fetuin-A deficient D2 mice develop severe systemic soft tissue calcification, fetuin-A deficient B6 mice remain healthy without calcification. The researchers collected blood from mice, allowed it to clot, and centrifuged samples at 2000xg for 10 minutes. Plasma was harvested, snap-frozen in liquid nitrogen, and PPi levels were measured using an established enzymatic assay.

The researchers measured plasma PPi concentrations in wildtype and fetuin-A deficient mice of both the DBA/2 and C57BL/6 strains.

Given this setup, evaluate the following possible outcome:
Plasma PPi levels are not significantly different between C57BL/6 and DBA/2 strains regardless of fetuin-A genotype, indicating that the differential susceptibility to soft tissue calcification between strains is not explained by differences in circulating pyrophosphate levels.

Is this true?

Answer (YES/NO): NO